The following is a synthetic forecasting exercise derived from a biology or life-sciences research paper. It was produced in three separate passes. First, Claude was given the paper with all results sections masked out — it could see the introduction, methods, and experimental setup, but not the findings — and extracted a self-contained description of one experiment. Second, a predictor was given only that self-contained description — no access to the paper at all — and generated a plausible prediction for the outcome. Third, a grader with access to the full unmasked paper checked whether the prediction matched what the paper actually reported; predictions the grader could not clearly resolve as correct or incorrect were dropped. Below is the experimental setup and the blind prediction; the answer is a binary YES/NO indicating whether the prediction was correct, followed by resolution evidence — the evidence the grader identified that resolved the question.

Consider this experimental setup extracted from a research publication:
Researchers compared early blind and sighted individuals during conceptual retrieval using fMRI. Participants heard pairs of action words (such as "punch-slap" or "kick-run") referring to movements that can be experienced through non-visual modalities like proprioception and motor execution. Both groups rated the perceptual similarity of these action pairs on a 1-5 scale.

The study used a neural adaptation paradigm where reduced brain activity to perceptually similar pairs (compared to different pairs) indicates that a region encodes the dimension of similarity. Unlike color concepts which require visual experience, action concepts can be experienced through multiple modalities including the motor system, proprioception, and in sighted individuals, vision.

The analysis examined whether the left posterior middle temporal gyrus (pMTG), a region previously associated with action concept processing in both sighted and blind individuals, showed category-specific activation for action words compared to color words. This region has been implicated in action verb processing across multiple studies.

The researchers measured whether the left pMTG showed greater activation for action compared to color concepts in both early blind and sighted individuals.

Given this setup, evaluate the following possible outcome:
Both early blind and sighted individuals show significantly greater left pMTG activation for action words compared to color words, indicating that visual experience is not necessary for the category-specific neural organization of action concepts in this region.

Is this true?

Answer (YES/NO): YES